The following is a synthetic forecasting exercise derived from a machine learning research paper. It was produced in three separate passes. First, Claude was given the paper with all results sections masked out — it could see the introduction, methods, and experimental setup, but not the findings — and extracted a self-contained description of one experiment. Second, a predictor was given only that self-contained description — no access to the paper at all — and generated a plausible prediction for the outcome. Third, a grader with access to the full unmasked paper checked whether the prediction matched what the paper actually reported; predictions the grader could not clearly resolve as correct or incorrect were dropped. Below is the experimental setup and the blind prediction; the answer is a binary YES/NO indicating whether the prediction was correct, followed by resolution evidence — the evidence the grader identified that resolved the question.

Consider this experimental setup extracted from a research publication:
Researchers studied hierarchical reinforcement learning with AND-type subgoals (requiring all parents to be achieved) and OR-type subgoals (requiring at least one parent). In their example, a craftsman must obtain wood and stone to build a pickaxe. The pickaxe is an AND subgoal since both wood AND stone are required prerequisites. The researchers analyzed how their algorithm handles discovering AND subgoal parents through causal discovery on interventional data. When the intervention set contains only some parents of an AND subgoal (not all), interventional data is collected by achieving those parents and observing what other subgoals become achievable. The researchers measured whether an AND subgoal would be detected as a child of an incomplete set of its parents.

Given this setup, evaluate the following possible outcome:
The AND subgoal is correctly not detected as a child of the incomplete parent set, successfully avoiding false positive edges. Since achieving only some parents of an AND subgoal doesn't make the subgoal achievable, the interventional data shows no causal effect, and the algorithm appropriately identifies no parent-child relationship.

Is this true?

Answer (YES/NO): YES